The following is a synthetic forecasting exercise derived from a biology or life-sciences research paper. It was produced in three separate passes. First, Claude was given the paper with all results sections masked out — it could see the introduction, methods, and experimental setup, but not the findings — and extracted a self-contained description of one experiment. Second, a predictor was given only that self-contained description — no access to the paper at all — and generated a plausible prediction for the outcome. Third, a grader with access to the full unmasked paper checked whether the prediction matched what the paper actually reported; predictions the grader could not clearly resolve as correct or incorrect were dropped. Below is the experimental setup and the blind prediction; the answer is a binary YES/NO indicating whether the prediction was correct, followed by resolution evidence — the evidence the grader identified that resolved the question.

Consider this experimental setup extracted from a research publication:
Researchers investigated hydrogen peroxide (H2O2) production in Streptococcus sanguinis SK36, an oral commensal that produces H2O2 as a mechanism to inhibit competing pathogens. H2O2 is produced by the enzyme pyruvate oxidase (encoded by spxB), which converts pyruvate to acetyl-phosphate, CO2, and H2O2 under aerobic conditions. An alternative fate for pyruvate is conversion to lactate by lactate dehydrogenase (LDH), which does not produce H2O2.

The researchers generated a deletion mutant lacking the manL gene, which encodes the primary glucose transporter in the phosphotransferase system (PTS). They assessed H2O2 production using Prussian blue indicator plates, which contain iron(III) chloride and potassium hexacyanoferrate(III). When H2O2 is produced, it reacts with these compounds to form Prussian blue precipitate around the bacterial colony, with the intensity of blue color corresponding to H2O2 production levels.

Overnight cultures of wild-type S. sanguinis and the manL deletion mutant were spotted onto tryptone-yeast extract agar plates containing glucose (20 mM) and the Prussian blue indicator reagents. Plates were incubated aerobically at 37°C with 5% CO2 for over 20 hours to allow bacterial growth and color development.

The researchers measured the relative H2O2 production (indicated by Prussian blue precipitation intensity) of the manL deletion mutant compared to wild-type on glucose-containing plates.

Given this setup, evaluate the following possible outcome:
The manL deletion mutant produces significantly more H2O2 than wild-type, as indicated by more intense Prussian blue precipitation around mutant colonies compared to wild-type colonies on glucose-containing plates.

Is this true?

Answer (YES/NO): YES